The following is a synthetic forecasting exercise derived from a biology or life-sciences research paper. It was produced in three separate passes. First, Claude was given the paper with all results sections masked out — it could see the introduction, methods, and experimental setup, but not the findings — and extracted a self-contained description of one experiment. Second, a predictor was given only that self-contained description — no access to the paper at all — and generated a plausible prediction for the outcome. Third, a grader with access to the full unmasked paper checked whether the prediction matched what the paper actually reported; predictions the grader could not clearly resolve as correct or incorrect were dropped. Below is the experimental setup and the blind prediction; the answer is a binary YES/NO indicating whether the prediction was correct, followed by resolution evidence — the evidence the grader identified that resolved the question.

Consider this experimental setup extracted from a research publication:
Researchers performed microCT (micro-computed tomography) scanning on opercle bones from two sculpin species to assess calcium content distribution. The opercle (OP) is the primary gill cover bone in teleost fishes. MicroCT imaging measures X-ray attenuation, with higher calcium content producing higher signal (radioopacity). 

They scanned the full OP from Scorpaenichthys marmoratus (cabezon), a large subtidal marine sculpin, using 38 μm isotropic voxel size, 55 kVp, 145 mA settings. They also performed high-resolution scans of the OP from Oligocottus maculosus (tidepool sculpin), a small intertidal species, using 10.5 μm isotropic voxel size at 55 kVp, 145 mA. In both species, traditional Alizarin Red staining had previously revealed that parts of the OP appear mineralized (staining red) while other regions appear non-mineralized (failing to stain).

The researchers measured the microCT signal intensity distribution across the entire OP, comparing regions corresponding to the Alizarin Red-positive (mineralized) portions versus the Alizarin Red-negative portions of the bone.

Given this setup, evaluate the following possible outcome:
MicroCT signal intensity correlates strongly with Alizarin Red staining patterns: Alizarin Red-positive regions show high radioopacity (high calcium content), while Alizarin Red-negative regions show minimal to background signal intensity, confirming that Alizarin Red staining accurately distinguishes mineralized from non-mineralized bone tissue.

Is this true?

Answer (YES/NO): YES